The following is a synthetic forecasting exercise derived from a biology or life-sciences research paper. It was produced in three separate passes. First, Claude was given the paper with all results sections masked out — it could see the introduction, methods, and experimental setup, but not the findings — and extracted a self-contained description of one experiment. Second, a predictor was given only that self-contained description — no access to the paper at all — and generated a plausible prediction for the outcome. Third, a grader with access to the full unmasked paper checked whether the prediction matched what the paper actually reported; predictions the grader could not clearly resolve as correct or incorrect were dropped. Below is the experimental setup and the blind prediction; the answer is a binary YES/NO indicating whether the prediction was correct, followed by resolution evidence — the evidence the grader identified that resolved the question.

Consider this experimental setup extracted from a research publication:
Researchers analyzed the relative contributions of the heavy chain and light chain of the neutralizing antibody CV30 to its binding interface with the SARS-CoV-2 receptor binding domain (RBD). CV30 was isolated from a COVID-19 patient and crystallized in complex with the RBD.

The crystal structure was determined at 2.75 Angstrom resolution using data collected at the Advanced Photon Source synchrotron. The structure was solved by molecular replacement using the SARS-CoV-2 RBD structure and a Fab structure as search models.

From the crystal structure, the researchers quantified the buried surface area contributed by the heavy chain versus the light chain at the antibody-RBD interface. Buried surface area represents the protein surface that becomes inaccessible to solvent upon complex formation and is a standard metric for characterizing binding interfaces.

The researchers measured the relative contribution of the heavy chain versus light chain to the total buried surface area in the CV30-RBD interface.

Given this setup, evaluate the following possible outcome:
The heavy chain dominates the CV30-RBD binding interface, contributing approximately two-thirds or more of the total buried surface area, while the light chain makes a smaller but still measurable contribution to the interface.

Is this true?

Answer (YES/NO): YES